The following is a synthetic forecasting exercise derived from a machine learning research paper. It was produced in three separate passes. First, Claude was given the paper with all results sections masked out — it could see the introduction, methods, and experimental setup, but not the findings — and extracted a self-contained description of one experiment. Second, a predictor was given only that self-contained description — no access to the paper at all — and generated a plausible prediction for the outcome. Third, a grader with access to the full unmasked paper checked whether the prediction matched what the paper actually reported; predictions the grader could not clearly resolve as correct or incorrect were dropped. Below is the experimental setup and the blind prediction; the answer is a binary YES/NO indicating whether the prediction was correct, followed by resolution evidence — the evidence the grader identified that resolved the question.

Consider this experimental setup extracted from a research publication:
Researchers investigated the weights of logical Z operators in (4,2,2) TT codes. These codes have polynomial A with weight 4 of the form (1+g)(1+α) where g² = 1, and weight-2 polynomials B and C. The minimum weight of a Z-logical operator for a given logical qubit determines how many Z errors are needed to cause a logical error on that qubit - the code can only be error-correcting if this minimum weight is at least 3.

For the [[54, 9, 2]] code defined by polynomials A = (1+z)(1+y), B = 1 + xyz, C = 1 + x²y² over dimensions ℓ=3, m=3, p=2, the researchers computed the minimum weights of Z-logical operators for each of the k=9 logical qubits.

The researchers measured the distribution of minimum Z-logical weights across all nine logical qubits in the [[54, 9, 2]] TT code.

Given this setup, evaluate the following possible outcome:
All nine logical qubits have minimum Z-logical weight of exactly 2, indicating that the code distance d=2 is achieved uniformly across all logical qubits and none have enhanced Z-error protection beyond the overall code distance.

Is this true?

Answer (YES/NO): NO